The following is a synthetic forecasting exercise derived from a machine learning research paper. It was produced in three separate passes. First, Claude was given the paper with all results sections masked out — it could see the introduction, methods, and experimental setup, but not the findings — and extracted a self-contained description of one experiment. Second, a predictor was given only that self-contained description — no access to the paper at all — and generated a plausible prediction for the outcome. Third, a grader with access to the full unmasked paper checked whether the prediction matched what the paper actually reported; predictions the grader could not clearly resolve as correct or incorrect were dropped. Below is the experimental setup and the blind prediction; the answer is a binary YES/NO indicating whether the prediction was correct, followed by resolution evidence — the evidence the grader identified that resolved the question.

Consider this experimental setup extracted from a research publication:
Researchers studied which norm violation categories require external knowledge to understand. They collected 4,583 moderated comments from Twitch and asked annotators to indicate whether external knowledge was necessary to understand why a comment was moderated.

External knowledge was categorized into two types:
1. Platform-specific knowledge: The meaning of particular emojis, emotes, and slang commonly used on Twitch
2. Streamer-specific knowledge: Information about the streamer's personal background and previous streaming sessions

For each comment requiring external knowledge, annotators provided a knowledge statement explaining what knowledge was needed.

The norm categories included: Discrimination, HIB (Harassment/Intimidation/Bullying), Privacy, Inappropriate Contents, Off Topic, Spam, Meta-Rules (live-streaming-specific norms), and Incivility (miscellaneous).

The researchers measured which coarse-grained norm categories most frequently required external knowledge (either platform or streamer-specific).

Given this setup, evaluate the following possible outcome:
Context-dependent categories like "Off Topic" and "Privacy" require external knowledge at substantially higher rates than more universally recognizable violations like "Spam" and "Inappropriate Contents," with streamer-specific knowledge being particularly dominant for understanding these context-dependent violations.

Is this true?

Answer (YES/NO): NO